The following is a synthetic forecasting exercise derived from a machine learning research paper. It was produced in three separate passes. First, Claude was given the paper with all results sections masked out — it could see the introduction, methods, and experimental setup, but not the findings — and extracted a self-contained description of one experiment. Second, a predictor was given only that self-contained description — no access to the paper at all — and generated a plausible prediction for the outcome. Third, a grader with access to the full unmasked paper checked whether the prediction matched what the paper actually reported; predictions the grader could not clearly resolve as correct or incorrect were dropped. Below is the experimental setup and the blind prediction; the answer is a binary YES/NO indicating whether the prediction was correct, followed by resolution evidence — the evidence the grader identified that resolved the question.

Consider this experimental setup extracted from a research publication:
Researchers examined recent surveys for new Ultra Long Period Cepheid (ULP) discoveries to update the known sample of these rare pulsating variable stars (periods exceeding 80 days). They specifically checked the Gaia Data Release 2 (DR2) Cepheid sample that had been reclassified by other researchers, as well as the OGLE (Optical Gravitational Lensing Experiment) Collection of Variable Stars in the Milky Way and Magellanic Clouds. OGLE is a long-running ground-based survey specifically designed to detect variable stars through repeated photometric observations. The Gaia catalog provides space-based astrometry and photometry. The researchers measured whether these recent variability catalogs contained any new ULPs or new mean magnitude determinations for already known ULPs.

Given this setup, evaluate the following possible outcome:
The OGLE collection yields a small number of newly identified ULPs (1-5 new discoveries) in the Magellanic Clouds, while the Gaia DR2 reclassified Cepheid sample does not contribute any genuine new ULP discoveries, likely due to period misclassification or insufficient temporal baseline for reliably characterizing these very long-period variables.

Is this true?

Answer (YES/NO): NO